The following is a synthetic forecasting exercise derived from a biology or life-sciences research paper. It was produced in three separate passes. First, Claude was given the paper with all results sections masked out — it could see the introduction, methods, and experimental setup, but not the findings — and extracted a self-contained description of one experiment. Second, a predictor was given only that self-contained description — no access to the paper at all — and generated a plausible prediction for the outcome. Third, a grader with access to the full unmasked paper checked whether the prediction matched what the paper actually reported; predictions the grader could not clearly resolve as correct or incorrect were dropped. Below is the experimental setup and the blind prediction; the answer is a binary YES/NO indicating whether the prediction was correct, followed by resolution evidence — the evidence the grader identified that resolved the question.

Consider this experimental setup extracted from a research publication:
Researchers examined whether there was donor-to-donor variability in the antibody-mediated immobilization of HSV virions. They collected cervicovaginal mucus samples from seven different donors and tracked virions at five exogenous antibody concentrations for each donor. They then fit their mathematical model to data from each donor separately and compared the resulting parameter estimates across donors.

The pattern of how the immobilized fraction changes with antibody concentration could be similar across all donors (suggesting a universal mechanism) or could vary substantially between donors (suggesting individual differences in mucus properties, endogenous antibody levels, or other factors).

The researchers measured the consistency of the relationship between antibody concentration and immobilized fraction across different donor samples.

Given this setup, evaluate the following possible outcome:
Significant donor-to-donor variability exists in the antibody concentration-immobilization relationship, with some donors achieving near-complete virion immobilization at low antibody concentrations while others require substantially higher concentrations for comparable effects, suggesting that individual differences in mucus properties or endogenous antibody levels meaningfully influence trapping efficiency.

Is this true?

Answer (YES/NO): NO